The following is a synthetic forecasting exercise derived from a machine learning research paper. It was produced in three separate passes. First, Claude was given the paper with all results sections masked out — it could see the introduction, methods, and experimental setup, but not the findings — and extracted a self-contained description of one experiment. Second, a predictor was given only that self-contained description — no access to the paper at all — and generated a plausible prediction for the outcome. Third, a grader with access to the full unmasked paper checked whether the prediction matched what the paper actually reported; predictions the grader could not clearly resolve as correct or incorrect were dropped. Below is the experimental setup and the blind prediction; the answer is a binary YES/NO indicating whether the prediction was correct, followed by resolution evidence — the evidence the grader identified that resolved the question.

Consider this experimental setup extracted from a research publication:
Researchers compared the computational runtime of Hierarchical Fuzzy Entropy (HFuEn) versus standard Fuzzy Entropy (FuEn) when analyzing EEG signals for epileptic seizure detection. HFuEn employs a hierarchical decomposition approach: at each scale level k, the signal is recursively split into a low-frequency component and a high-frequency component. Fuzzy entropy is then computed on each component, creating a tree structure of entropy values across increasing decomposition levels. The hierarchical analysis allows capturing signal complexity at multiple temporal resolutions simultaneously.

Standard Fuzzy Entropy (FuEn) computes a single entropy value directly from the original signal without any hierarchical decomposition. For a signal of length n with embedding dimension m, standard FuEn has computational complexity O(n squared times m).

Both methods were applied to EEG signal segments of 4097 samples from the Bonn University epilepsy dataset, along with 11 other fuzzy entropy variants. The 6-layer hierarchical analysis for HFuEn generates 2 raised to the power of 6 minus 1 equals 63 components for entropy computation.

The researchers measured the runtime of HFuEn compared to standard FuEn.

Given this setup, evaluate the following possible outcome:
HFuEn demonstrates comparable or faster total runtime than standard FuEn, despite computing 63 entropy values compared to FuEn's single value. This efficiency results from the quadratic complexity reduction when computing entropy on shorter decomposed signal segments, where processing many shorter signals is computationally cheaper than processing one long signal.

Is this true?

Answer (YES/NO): NO